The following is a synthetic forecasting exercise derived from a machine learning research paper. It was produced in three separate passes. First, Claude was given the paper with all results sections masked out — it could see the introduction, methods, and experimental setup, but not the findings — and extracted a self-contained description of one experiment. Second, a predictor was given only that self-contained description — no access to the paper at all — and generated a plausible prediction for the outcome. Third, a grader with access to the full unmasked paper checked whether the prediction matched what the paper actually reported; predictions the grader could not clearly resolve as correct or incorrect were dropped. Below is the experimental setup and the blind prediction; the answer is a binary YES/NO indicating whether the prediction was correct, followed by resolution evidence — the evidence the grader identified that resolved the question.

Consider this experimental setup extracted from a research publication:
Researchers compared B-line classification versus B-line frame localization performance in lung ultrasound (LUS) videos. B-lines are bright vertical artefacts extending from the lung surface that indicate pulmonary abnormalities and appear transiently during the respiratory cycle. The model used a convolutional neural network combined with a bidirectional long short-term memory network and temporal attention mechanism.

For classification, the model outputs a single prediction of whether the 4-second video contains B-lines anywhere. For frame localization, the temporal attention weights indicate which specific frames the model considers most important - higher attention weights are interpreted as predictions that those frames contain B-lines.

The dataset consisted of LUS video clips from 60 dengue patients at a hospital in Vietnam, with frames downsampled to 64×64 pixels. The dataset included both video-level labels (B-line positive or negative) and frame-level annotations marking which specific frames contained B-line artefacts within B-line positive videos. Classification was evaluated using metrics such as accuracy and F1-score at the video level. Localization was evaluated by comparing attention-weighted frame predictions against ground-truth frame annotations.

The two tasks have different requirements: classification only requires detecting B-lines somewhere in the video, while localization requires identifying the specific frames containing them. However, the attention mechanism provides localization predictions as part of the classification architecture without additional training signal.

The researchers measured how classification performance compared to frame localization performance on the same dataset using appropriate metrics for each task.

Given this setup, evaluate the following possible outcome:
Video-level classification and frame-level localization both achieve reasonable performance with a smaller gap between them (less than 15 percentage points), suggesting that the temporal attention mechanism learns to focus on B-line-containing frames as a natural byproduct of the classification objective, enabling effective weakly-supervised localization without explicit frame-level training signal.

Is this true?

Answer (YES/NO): YES